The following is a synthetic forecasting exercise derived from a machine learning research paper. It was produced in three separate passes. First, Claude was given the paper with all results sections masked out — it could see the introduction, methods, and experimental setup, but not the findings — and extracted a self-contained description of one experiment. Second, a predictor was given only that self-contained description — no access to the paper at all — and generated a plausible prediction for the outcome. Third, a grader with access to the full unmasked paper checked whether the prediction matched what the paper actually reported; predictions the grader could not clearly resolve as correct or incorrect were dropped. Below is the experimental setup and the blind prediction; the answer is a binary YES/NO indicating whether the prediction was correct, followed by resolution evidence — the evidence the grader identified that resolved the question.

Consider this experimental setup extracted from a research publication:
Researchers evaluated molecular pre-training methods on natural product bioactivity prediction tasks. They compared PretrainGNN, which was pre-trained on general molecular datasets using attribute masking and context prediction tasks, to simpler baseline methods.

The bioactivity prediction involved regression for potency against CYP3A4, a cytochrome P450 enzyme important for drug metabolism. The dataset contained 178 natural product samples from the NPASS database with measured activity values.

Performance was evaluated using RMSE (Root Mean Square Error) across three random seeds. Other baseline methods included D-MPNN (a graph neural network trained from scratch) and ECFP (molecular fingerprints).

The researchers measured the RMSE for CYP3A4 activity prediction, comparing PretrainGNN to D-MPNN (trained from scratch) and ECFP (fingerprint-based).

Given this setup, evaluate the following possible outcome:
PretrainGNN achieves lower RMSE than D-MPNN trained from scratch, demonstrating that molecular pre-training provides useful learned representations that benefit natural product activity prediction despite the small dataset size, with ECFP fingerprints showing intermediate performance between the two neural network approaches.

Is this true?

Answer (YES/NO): NO